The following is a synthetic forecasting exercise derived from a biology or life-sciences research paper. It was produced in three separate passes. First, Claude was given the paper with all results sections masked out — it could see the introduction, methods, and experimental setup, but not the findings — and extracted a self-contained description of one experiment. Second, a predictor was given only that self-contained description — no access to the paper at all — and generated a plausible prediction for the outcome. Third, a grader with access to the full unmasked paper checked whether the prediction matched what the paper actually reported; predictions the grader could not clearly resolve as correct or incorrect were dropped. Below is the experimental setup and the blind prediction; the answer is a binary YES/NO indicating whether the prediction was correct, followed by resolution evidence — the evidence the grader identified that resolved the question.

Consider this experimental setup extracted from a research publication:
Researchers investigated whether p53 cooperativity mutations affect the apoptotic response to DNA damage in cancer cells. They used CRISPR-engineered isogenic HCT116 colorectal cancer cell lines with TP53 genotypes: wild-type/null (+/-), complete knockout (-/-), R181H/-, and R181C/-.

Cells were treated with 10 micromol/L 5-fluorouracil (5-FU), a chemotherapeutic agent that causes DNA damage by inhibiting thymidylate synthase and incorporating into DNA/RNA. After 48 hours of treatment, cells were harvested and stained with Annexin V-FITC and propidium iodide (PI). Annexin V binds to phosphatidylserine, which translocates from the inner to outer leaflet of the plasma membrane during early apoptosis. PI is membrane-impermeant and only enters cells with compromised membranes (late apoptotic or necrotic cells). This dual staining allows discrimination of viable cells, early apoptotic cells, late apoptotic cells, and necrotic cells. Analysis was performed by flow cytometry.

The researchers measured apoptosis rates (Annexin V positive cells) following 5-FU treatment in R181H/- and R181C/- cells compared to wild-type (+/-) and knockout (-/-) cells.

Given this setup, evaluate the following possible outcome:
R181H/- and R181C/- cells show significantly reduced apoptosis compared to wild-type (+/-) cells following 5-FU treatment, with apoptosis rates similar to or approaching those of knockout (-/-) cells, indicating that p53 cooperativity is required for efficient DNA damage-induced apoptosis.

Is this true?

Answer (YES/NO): NO